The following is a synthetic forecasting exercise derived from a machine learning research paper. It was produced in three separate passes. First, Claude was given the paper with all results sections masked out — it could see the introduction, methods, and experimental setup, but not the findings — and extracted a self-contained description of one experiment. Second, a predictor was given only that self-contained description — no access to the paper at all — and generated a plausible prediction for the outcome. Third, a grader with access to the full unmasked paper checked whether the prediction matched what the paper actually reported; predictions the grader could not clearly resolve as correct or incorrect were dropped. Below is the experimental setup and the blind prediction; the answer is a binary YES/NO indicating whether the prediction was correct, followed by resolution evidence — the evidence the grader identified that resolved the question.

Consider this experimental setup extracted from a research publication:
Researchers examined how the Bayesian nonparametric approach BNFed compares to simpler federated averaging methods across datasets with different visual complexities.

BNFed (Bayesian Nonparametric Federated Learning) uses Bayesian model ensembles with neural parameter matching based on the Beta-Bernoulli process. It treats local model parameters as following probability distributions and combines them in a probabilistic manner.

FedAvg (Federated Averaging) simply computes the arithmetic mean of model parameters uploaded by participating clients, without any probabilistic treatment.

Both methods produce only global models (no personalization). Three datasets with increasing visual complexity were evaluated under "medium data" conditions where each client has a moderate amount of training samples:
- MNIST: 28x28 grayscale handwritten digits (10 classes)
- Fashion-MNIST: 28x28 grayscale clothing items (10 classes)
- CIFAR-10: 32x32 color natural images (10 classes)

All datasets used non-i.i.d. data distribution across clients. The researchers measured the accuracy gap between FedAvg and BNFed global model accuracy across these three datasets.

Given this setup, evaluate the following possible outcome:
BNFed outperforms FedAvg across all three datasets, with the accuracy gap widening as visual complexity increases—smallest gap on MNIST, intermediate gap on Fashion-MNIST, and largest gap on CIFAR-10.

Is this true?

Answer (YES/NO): NO